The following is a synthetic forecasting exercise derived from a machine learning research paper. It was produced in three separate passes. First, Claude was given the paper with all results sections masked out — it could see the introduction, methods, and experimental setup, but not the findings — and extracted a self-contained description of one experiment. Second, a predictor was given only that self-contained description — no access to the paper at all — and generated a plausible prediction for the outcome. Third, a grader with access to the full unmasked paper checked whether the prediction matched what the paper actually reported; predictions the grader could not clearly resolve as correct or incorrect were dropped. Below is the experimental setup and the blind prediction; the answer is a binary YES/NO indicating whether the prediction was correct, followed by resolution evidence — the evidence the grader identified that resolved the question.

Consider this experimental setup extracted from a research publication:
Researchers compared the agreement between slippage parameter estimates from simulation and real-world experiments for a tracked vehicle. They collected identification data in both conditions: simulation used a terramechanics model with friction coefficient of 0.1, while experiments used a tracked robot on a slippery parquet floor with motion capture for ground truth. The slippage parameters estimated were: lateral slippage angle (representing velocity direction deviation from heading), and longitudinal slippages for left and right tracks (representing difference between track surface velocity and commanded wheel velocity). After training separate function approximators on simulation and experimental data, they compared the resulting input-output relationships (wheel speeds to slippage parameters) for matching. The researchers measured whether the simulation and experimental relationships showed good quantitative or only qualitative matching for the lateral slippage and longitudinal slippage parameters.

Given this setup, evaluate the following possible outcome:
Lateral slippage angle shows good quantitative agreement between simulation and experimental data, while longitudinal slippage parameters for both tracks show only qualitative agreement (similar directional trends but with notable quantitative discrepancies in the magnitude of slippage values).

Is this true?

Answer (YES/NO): NO